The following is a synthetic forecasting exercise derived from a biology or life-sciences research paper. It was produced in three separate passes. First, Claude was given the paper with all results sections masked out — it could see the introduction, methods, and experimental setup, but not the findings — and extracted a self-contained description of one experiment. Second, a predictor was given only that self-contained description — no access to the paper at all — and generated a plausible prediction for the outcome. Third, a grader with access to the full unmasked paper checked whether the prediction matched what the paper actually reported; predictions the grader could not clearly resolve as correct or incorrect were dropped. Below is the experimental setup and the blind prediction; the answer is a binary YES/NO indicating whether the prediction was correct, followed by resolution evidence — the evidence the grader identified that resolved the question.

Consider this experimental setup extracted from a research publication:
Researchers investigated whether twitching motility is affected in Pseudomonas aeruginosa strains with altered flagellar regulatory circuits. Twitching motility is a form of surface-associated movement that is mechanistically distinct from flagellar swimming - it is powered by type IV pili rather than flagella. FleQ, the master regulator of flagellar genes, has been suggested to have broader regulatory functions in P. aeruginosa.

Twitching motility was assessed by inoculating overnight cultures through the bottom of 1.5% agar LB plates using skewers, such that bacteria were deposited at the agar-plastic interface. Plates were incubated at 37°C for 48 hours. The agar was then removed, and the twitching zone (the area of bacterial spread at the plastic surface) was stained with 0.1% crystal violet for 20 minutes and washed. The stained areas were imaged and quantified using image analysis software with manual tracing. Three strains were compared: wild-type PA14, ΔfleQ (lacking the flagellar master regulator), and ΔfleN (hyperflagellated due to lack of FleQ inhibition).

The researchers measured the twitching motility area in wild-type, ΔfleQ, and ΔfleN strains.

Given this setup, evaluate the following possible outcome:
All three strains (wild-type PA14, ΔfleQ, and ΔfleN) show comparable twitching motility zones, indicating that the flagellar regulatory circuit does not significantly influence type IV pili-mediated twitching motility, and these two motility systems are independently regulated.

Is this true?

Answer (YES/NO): NO